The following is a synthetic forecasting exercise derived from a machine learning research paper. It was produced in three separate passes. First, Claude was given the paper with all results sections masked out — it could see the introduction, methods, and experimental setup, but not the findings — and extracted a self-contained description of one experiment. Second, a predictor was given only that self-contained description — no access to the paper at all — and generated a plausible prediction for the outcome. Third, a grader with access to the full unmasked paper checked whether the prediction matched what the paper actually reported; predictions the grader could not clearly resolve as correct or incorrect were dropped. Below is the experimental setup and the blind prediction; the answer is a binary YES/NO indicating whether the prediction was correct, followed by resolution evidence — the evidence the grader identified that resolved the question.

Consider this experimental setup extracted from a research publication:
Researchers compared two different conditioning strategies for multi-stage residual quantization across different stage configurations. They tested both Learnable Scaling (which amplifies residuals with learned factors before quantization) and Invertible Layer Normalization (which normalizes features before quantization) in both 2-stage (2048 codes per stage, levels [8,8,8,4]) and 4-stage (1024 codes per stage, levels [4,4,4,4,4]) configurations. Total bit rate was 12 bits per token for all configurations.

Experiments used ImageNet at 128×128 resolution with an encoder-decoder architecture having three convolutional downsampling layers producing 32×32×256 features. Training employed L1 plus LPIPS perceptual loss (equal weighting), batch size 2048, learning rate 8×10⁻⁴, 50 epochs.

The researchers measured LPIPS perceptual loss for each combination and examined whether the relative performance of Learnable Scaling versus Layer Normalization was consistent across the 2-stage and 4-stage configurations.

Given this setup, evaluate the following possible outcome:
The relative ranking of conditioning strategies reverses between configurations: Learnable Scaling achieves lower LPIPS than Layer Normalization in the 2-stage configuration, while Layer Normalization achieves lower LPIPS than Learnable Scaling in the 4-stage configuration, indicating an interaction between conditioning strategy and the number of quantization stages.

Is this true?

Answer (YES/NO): NO